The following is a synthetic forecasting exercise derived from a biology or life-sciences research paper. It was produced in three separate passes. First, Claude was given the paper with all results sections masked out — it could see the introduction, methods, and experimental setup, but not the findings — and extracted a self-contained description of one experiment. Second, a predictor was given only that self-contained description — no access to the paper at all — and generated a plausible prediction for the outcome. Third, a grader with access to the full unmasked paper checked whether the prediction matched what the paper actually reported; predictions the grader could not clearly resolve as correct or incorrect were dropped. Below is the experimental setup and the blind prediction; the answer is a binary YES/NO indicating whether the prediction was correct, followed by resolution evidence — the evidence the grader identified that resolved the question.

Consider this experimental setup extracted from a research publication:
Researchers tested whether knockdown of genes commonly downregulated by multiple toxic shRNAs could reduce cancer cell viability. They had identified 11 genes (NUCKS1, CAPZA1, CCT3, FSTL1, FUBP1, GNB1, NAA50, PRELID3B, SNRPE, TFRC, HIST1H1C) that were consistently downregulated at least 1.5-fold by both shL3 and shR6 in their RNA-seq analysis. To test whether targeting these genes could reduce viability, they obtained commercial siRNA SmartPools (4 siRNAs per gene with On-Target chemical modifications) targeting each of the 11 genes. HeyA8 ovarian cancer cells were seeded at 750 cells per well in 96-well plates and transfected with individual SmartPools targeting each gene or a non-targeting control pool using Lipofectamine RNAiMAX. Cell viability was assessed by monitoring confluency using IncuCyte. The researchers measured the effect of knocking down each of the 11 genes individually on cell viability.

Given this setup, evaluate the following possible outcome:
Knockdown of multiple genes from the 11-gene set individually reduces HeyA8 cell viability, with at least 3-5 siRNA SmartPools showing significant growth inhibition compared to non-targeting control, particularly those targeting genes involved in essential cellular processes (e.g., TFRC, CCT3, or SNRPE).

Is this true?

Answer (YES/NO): YES